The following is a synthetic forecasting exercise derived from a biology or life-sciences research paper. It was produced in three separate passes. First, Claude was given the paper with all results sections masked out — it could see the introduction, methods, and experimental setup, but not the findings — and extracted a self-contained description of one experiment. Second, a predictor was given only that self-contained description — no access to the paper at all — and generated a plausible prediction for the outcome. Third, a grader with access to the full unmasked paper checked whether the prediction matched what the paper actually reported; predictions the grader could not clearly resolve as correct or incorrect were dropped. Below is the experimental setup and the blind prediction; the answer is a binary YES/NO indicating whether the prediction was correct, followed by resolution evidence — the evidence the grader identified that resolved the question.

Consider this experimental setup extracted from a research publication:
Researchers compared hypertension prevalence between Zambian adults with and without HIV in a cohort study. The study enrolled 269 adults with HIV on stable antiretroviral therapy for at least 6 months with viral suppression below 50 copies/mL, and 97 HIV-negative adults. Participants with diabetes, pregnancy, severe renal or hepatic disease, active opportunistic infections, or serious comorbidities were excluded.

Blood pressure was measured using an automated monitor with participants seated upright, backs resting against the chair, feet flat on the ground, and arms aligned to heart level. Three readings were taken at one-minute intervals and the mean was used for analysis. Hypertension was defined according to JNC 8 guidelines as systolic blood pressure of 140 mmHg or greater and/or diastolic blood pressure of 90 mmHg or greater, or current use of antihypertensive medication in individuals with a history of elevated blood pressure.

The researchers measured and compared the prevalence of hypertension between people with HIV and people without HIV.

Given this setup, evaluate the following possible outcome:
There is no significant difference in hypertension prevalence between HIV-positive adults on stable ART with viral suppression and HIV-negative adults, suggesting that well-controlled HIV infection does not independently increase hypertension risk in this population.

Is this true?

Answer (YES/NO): YES